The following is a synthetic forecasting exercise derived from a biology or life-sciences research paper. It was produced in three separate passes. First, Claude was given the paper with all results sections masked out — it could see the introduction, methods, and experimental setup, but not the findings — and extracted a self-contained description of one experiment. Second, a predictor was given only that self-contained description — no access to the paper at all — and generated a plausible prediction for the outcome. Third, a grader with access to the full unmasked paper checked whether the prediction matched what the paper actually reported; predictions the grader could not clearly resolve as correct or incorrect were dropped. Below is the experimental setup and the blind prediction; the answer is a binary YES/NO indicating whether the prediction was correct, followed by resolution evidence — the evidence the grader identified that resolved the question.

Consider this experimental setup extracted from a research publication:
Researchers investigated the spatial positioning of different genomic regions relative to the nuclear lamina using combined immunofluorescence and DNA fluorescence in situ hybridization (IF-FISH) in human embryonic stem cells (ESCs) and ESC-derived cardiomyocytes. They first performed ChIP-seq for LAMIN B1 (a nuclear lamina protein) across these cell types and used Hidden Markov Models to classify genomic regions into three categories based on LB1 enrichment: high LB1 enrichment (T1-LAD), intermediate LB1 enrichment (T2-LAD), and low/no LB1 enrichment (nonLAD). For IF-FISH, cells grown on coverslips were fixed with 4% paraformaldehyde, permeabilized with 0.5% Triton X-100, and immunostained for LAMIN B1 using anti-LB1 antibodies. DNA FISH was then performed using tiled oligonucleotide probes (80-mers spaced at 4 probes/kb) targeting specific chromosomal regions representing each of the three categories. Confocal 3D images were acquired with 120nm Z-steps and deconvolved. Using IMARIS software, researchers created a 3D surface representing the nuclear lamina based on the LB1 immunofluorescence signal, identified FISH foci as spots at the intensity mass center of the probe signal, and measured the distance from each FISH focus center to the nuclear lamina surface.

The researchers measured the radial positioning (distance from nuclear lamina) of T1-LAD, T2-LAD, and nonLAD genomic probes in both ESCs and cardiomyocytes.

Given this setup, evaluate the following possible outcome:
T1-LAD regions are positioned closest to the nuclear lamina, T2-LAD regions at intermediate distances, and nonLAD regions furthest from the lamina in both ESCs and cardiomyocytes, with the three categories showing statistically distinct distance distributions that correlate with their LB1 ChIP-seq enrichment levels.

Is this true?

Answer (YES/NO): YES